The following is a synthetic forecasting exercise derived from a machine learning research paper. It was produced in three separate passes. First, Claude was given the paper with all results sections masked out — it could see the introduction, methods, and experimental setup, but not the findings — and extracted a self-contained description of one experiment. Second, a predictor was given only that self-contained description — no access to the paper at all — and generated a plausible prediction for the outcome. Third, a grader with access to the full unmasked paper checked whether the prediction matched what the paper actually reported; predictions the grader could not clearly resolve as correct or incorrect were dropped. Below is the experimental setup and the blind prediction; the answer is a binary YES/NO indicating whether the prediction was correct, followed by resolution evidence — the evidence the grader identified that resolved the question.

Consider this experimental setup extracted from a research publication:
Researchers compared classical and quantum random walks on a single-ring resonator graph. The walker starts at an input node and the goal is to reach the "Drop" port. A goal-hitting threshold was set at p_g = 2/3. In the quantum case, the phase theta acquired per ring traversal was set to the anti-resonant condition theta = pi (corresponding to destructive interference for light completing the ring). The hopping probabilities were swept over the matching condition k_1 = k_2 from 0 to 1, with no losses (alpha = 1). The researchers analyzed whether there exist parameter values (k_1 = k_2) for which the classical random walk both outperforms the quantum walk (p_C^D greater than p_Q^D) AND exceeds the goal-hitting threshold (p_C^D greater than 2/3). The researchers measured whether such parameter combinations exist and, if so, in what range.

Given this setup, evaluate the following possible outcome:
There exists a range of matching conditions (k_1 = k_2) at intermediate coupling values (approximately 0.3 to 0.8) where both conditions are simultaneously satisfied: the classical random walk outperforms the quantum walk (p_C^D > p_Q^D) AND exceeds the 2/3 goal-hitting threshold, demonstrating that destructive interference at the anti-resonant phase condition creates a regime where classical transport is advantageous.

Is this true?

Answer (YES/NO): NO